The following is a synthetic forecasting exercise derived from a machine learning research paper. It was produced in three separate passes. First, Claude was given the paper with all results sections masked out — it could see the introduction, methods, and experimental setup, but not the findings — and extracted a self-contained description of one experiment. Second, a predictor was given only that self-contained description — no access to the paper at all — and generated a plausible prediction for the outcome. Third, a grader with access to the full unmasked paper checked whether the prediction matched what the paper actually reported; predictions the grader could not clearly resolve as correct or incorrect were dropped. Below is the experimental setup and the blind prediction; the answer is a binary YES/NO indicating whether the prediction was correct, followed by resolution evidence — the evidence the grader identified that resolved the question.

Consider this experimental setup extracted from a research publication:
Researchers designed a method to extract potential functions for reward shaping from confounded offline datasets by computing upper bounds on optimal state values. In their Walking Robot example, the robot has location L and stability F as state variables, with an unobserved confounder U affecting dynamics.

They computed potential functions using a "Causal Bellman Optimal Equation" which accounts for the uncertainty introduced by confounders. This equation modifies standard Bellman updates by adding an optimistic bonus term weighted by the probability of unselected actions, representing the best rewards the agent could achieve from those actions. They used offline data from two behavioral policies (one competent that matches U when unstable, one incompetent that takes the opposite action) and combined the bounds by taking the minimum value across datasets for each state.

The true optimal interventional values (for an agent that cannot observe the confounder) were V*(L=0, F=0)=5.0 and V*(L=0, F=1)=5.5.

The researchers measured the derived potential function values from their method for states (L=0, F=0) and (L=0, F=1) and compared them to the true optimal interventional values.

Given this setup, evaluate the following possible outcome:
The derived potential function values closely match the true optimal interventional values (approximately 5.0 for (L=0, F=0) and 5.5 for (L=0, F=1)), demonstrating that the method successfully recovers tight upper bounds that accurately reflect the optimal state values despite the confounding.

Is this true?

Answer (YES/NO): NO